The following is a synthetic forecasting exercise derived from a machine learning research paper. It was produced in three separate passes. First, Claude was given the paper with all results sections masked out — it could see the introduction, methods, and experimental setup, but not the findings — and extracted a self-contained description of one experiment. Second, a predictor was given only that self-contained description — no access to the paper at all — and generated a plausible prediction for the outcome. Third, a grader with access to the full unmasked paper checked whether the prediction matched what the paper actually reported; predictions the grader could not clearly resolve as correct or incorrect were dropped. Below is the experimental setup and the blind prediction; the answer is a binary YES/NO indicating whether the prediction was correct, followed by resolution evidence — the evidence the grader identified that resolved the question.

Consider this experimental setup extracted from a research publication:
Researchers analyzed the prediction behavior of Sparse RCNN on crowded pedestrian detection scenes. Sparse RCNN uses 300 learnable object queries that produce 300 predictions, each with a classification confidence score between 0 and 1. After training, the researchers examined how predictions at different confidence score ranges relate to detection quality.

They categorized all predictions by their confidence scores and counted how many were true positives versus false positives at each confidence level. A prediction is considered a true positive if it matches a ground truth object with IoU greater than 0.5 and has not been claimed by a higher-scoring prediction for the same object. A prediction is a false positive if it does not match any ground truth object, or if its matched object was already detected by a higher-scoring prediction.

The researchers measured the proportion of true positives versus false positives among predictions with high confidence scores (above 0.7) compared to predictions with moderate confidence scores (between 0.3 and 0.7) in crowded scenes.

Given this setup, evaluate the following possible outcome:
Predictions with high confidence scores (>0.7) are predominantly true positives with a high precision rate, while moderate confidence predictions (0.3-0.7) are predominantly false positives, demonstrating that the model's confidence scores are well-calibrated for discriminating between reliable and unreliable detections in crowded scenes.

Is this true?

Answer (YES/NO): NO